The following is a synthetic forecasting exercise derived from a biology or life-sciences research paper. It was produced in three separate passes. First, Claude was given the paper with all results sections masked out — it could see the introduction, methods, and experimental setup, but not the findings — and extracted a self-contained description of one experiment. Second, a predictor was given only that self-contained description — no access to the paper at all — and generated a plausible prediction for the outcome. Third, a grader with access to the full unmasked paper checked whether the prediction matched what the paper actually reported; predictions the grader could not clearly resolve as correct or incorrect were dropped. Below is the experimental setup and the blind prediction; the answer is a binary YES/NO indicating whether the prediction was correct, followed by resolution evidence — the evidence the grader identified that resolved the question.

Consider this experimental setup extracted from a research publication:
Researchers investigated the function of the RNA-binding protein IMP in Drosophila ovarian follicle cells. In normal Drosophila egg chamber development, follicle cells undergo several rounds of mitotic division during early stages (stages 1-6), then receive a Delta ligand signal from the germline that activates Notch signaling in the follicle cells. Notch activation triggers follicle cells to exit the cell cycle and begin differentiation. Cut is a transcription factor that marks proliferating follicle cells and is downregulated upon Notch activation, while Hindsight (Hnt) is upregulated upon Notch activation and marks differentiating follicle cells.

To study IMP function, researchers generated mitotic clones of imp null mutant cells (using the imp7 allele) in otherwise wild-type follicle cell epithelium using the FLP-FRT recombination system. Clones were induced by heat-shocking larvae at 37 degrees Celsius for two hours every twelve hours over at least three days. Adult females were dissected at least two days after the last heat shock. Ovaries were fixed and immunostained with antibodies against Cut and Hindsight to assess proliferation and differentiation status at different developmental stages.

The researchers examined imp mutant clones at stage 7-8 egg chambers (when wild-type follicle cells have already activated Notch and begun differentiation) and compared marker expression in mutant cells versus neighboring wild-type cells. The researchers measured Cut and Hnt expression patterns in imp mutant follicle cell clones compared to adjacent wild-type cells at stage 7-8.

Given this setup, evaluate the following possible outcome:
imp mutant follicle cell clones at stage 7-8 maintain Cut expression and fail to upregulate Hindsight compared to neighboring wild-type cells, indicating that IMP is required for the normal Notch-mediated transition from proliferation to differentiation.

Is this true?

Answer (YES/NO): YES